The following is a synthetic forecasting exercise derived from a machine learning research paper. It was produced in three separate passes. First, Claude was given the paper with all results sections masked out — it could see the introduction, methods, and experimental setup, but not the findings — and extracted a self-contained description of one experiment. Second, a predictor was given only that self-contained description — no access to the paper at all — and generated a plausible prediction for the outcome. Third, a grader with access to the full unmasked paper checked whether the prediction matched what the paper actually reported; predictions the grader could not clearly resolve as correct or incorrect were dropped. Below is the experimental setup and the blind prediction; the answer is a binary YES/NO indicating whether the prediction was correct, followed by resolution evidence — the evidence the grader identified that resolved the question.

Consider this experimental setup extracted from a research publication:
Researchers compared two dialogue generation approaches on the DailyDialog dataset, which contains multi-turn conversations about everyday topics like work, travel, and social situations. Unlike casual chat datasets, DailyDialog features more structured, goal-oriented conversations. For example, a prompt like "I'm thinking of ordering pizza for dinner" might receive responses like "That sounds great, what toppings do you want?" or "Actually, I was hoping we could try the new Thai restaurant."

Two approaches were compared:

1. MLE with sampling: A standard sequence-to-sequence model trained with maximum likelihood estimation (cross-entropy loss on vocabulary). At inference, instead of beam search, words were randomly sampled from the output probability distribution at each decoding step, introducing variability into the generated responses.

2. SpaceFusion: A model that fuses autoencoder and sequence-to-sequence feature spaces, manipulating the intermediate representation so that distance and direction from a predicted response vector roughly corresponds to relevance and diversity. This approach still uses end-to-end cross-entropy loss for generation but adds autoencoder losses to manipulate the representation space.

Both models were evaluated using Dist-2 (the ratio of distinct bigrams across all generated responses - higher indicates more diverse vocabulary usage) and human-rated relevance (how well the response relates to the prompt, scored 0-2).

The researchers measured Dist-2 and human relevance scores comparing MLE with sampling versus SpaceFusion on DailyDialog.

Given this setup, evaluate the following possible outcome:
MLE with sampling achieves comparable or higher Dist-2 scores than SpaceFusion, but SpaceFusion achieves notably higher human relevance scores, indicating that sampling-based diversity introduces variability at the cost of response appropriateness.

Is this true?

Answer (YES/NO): YES